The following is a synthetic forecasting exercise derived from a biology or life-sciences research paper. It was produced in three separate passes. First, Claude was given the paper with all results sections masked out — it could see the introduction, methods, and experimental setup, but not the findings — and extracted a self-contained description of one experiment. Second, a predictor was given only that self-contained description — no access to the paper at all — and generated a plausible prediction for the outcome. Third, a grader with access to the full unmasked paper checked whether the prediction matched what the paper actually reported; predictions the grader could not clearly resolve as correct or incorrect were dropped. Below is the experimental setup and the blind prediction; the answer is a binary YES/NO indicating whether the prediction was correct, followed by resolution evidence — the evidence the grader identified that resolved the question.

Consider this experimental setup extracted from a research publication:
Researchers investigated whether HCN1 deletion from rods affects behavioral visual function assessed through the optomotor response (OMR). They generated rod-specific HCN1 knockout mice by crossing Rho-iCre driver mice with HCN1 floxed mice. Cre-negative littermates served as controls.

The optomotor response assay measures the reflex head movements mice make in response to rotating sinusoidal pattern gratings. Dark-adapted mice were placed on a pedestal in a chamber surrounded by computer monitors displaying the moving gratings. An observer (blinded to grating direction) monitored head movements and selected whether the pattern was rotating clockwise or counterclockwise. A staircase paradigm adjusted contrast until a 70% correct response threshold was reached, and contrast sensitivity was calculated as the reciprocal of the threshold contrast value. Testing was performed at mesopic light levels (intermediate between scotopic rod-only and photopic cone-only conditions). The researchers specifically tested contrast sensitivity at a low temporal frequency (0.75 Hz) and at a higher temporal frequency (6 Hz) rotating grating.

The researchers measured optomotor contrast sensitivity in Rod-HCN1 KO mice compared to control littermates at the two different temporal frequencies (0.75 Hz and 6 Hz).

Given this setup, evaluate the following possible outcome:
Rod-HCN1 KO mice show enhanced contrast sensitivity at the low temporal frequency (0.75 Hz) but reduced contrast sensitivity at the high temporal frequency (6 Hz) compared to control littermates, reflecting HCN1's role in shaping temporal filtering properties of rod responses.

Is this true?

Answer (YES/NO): NO